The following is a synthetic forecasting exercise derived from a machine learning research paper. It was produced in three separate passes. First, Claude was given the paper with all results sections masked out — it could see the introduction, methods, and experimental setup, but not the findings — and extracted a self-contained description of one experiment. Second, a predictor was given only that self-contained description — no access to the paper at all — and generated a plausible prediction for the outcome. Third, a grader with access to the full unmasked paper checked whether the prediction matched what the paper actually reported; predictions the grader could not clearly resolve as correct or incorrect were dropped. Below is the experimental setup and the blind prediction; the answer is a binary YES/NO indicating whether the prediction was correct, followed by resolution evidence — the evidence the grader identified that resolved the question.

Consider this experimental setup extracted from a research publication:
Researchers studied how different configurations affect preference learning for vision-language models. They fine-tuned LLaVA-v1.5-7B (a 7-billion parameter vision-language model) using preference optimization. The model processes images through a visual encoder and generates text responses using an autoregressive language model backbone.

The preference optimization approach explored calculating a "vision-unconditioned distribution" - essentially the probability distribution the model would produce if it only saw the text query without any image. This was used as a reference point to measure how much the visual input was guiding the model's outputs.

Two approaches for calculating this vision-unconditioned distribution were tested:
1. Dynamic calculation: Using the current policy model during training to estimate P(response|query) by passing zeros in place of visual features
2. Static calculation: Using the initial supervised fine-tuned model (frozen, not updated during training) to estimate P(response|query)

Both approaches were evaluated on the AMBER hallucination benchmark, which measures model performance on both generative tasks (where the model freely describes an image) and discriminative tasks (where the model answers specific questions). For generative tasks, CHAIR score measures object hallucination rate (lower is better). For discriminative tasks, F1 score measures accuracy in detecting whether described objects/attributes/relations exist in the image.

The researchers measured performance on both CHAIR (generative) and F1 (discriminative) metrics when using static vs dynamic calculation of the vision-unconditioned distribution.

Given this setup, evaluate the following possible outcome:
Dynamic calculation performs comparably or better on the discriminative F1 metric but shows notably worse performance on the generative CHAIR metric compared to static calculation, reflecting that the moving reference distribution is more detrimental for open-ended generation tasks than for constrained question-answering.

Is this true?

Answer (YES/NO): NO